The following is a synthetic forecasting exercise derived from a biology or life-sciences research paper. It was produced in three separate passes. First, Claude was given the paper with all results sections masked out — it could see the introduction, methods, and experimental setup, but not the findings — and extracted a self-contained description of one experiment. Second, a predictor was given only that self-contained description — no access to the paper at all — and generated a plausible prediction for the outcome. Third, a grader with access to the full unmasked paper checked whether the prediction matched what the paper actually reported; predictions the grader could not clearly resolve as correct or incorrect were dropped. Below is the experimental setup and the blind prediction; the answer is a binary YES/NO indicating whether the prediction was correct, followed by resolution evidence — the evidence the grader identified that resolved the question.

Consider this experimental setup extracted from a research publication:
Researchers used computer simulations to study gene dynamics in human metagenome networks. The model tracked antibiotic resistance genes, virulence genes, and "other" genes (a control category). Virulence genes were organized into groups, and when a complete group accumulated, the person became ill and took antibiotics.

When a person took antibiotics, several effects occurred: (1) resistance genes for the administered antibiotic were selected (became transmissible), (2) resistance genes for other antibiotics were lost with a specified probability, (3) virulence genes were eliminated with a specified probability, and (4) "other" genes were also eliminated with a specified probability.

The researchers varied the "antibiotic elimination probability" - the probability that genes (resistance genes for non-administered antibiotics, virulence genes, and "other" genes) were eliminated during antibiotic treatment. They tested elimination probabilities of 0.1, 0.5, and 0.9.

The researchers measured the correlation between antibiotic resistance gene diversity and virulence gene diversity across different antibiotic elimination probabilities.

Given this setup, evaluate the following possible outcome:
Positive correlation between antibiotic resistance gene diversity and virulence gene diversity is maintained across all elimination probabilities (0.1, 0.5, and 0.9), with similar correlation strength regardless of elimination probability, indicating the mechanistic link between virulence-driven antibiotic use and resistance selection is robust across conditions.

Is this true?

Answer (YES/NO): NO